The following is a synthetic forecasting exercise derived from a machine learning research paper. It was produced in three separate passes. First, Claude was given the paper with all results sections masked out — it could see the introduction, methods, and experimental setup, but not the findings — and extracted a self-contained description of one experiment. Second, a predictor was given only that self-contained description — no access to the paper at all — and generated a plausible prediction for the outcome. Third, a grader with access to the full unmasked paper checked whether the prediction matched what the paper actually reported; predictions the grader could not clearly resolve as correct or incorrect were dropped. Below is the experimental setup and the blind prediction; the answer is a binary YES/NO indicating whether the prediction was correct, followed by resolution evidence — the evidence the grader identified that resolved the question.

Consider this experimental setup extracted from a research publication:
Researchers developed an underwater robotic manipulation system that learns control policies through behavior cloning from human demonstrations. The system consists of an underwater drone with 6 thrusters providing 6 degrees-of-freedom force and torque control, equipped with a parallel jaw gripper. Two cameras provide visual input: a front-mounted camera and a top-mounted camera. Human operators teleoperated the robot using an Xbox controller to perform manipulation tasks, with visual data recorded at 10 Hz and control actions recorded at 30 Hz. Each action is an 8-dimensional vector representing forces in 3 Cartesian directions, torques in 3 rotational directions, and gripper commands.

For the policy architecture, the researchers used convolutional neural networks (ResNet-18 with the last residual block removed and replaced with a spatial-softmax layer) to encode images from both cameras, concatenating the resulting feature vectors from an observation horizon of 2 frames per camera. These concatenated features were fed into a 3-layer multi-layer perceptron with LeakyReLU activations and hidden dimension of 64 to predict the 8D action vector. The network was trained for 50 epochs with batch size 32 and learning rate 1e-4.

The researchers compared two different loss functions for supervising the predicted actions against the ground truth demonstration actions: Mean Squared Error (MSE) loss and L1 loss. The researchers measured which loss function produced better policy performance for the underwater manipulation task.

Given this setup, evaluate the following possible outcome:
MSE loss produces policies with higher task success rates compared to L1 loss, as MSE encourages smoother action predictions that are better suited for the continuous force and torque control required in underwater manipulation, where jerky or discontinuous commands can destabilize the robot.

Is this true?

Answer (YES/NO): YES